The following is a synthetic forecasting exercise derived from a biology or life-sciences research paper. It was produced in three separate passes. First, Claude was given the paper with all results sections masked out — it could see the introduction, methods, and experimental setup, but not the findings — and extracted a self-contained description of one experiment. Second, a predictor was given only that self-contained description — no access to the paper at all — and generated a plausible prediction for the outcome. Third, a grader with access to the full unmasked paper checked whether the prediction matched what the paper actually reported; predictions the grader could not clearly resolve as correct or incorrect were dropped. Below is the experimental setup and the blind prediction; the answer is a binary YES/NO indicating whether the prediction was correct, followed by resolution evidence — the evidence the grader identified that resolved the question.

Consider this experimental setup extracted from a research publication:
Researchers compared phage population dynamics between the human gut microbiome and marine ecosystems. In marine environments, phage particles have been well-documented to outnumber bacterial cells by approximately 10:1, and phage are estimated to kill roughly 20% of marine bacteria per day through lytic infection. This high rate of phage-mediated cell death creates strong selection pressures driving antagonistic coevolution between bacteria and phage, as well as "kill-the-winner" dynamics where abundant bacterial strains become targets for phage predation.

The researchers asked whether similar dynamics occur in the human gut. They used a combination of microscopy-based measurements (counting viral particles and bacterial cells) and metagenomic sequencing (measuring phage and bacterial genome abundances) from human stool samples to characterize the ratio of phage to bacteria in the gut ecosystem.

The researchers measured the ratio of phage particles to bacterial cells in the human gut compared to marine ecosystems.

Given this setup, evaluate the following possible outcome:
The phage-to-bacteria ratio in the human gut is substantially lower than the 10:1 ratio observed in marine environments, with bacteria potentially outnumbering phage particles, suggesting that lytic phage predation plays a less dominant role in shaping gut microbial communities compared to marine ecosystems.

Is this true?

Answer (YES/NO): YES